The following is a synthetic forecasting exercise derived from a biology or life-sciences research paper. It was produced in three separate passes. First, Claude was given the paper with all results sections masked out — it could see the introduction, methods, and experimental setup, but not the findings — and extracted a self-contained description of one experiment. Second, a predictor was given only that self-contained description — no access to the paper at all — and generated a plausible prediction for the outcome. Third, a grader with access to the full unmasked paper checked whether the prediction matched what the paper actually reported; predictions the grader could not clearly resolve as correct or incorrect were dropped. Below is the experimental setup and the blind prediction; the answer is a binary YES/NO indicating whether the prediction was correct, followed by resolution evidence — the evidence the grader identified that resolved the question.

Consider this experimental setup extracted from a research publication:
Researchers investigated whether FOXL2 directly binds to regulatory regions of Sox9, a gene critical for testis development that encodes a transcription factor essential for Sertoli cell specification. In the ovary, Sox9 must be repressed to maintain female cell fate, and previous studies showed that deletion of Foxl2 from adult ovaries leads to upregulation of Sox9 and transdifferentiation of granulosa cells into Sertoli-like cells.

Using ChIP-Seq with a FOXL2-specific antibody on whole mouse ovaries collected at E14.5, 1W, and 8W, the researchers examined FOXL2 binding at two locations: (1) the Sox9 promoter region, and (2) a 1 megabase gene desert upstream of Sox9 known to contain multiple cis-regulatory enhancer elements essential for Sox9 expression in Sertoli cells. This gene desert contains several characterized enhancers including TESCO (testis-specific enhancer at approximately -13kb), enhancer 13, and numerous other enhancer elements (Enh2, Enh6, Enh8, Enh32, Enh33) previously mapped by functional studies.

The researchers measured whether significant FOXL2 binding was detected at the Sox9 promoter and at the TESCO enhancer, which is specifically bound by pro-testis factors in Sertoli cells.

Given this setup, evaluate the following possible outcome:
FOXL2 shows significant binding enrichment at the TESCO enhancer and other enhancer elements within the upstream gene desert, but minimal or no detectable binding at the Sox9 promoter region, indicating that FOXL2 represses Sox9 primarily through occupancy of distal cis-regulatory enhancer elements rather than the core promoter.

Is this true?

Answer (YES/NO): NO